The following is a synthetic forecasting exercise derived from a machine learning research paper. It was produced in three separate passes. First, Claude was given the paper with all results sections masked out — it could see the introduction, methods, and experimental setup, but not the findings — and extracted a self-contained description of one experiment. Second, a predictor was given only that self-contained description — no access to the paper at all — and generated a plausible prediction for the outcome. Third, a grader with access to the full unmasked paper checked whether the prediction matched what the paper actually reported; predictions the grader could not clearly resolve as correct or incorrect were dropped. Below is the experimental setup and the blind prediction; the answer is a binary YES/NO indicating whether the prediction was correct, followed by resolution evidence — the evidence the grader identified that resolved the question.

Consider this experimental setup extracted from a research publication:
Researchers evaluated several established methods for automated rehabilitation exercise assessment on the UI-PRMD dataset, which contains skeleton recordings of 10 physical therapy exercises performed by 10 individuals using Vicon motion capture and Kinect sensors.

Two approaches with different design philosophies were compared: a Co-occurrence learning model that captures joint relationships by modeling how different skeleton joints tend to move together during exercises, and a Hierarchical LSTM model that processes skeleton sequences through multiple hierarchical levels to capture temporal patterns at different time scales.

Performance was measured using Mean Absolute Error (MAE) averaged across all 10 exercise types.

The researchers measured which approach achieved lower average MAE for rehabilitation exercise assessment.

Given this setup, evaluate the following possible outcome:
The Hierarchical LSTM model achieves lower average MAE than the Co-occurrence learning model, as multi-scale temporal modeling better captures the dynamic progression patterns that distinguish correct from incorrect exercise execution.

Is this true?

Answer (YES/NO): NO